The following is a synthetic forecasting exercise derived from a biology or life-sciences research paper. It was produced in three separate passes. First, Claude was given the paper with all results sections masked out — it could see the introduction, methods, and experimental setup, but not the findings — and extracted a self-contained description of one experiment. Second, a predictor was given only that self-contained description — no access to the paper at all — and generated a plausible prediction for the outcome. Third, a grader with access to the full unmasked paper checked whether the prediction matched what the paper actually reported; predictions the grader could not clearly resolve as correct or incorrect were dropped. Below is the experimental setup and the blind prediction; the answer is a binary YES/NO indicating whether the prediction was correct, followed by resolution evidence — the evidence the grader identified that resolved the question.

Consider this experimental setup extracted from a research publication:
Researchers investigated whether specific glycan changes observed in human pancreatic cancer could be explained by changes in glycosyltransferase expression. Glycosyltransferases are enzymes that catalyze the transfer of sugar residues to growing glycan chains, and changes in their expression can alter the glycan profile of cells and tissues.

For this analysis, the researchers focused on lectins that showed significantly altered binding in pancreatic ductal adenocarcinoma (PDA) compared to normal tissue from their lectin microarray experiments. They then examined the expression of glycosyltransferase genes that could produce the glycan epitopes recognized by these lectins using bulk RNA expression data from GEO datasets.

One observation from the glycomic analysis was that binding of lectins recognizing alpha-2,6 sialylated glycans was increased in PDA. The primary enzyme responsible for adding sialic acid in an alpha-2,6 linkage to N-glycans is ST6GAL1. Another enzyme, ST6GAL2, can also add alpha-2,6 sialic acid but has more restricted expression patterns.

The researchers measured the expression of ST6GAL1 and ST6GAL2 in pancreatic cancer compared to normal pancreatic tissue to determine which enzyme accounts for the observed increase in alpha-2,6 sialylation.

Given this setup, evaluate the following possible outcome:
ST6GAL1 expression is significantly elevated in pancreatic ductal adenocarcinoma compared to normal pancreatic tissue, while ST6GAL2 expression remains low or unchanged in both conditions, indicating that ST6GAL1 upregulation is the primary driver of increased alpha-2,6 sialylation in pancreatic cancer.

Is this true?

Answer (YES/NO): YES